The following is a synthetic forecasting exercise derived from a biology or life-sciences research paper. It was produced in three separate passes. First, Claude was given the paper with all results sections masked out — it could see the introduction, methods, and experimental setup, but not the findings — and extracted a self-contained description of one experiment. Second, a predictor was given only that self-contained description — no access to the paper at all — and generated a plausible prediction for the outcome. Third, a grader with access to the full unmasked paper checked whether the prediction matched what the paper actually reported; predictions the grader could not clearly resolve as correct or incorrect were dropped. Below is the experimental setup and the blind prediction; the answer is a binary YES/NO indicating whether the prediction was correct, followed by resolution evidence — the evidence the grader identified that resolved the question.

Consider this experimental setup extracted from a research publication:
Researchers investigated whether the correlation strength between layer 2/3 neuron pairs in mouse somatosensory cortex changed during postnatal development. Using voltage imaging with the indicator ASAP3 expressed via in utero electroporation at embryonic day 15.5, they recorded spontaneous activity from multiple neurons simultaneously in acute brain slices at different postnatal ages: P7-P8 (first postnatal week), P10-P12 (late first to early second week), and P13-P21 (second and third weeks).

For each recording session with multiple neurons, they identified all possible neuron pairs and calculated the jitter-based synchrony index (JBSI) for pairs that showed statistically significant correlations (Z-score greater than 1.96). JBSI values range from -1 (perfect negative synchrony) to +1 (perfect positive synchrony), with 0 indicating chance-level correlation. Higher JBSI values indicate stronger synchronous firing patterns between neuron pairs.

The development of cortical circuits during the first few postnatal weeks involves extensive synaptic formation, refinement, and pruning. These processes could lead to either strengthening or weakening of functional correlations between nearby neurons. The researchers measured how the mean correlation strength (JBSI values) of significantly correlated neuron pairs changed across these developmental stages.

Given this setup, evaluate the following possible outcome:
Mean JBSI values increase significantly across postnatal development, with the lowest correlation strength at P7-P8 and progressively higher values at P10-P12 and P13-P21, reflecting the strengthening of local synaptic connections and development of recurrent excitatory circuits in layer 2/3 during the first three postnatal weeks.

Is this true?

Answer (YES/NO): NO